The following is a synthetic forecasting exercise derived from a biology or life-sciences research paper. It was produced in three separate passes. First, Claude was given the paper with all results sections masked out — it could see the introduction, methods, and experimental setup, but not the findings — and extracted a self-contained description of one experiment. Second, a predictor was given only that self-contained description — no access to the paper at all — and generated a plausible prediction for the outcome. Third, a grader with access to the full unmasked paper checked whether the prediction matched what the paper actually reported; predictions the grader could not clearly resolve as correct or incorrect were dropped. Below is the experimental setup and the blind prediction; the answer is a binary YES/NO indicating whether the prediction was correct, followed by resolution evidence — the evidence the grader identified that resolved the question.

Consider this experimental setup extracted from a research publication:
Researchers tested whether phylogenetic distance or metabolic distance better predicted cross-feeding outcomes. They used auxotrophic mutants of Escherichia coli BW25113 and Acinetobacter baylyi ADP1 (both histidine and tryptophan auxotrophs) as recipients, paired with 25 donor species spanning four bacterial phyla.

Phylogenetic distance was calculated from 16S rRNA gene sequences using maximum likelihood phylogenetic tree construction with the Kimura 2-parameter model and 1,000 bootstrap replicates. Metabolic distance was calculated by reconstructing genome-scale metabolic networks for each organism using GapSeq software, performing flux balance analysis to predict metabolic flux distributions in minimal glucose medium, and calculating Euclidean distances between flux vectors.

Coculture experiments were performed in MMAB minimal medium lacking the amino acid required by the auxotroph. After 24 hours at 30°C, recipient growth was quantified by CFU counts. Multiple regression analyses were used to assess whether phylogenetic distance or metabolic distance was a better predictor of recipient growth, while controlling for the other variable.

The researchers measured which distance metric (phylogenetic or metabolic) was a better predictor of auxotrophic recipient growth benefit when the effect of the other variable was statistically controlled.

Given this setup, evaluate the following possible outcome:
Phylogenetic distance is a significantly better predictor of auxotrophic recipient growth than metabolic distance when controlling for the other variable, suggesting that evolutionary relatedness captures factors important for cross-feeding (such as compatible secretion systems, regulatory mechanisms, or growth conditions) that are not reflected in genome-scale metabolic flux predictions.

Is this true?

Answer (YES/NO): NO